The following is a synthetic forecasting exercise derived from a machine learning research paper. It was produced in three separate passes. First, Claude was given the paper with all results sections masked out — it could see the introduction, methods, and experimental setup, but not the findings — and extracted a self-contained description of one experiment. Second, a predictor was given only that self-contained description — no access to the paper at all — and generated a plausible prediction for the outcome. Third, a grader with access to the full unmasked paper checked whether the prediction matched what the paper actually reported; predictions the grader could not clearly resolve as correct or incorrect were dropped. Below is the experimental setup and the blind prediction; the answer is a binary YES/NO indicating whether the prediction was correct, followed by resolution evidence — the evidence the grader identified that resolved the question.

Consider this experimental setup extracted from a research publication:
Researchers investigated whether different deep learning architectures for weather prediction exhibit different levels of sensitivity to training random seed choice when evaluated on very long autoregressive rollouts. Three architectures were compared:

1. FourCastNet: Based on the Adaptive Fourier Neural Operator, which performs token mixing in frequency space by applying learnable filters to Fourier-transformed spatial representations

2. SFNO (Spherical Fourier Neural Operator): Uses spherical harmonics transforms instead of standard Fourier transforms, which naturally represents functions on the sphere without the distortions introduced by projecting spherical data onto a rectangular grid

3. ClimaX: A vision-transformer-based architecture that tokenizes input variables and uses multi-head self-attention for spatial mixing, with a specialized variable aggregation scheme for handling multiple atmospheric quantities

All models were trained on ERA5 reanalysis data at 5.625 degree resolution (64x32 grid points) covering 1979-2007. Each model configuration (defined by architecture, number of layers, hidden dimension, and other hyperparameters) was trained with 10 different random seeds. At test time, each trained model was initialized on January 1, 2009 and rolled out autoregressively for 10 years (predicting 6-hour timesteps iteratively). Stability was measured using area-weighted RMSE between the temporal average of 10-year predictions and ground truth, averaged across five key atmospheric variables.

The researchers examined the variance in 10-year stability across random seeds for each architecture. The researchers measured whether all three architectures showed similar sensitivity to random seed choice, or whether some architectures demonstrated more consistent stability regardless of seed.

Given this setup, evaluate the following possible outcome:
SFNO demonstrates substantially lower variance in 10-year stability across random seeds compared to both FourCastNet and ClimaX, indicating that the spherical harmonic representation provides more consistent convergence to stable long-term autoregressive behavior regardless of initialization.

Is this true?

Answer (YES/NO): NO